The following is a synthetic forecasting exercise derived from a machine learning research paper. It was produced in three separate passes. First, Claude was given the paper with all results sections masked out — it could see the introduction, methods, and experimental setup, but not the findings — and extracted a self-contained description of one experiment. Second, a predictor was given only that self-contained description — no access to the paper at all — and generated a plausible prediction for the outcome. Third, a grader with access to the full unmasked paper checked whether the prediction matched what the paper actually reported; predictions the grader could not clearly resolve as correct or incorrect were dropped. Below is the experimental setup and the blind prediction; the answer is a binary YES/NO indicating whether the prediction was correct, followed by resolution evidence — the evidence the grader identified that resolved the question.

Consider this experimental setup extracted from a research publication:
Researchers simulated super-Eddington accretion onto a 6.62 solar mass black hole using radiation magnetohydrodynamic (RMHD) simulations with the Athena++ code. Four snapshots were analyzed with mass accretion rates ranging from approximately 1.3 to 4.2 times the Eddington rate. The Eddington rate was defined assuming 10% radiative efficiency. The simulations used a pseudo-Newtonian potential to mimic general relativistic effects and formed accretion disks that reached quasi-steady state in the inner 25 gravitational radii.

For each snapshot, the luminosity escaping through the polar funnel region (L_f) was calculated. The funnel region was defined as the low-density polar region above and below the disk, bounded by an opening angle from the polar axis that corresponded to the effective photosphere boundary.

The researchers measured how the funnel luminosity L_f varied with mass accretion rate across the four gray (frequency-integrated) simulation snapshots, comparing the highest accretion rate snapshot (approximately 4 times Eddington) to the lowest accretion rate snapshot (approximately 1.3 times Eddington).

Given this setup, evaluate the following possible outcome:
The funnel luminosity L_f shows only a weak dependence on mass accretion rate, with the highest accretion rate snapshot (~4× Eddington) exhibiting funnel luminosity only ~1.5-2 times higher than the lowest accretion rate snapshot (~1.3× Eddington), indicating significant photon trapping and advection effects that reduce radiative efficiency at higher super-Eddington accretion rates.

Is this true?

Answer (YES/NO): NO